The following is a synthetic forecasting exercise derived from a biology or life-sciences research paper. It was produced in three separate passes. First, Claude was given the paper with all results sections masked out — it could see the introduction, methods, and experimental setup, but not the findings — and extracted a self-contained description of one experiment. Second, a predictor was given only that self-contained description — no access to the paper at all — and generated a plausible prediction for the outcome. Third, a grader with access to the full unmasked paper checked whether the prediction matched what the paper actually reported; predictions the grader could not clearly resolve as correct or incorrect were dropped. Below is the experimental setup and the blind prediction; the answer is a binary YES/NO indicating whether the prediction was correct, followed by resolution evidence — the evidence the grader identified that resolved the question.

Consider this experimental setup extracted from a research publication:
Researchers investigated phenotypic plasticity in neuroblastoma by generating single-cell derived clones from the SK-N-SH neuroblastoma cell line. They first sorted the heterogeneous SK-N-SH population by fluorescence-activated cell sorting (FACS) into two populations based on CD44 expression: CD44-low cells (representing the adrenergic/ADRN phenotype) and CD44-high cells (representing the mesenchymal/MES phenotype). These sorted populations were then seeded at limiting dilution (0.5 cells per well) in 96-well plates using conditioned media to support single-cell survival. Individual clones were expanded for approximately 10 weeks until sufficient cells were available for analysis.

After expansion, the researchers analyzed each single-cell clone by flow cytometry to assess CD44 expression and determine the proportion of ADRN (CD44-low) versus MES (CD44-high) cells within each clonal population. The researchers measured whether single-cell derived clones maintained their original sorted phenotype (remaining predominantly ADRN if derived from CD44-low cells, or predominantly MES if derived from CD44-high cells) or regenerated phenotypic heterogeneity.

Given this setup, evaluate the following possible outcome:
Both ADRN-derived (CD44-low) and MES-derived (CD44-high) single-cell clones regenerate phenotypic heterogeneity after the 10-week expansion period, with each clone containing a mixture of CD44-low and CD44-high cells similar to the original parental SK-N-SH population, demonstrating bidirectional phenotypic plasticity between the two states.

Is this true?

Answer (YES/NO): NO